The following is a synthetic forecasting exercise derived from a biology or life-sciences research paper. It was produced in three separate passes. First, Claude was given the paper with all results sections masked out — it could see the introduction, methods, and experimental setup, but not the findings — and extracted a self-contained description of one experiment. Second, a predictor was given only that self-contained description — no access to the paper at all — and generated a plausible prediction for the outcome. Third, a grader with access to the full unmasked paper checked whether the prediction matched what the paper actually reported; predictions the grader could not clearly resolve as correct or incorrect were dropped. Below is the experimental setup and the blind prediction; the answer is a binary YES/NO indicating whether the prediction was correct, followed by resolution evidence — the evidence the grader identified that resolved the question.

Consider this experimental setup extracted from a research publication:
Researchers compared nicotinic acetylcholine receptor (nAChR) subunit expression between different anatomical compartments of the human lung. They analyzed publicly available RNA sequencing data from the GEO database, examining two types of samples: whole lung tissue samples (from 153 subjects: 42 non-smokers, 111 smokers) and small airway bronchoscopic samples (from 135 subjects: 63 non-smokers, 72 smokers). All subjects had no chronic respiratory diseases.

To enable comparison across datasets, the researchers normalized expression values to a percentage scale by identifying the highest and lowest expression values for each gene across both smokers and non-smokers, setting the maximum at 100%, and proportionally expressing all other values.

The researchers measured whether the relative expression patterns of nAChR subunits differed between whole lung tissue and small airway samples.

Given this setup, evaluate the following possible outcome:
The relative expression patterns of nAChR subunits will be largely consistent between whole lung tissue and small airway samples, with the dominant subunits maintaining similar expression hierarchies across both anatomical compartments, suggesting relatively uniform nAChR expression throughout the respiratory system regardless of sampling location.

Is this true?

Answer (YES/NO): NO